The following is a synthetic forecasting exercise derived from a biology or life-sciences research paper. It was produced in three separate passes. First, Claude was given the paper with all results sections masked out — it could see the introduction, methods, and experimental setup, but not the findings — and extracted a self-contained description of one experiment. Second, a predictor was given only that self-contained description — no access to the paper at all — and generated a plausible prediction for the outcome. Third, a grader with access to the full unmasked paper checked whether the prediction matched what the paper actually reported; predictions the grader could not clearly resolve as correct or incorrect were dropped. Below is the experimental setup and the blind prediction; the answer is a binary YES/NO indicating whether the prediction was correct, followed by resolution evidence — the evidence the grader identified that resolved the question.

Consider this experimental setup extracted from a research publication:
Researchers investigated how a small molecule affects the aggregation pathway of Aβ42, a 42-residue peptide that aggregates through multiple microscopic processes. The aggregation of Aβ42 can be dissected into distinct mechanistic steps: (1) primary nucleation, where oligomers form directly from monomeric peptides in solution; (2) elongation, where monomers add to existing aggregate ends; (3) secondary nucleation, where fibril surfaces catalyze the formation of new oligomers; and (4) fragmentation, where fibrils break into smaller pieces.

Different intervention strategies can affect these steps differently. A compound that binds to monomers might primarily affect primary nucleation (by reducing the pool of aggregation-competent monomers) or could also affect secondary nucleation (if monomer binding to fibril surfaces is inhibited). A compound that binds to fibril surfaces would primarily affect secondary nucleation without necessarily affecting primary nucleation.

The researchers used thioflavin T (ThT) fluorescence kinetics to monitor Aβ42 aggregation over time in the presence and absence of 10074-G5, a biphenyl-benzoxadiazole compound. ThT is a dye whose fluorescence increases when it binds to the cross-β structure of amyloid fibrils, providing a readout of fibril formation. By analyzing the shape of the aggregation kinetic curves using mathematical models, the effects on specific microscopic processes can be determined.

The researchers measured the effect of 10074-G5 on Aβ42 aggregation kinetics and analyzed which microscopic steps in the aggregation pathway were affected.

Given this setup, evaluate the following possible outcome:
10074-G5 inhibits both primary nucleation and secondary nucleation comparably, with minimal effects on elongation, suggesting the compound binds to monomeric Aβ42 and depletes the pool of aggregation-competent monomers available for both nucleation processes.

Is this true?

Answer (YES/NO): YES